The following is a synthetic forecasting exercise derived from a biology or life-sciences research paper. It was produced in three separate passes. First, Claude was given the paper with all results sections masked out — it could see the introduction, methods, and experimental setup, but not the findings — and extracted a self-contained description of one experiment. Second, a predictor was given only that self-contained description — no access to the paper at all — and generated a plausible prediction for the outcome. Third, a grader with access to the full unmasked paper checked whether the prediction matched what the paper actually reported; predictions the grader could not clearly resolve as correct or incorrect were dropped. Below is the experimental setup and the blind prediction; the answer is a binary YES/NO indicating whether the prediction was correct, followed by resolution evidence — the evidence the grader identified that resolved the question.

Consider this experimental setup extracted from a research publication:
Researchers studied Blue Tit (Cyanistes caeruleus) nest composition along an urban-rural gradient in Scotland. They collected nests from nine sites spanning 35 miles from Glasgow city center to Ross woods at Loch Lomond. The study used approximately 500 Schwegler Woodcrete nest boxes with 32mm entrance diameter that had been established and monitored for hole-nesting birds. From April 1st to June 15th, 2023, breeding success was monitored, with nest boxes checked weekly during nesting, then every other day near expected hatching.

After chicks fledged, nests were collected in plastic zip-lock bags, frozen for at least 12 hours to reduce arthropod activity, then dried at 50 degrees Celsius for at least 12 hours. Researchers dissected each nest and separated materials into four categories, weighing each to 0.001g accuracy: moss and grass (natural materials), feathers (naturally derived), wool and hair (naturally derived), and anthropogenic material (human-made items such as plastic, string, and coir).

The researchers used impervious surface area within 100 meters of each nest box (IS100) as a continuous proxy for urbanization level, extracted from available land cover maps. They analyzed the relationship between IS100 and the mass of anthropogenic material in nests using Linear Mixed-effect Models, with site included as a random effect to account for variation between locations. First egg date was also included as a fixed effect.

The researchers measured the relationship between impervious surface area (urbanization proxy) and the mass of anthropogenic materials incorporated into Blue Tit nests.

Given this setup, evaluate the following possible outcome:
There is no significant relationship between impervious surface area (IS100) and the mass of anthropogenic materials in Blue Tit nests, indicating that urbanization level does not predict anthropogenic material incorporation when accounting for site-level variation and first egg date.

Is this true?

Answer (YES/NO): YES